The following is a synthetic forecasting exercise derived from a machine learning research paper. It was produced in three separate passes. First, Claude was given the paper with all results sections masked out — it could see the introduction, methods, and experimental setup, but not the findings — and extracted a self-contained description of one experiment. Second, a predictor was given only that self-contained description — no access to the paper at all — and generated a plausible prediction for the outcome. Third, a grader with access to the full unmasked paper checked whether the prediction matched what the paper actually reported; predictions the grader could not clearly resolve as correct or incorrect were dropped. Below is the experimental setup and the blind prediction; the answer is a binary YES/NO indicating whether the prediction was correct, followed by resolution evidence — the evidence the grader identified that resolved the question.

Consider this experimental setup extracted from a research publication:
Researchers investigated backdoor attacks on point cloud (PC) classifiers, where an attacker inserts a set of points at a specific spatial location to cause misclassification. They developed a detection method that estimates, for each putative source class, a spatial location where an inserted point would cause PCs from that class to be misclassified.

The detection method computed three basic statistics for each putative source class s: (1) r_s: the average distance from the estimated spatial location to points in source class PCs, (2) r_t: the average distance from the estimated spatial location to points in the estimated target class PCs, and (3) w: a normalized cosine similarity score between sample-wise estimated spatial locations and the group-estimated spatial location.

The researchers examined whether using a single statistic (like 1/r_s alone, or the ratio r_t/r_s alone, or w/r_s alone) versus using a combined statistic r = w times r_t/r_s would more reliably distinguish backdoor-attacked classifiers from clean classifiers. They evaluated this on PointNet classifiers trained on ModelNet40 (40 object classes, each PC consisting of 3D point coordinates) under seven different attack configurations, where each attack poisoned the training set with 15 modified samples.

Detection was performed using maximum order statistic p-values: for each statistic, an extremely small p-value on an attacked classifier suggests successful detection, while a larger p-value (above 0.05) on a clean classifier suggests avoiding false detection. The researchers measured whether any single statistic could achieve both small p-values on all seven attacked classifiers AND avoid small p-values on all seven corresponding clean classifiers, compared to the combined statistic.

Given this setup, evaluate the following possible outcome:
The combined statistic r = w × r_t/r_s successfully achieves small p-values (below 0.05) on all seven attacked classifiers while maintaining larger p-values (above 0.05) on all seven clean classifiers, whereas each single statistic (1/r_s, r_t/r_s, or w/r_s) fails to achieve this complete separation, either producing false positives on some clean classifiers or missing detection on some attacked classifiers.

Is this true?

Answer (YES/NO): NO